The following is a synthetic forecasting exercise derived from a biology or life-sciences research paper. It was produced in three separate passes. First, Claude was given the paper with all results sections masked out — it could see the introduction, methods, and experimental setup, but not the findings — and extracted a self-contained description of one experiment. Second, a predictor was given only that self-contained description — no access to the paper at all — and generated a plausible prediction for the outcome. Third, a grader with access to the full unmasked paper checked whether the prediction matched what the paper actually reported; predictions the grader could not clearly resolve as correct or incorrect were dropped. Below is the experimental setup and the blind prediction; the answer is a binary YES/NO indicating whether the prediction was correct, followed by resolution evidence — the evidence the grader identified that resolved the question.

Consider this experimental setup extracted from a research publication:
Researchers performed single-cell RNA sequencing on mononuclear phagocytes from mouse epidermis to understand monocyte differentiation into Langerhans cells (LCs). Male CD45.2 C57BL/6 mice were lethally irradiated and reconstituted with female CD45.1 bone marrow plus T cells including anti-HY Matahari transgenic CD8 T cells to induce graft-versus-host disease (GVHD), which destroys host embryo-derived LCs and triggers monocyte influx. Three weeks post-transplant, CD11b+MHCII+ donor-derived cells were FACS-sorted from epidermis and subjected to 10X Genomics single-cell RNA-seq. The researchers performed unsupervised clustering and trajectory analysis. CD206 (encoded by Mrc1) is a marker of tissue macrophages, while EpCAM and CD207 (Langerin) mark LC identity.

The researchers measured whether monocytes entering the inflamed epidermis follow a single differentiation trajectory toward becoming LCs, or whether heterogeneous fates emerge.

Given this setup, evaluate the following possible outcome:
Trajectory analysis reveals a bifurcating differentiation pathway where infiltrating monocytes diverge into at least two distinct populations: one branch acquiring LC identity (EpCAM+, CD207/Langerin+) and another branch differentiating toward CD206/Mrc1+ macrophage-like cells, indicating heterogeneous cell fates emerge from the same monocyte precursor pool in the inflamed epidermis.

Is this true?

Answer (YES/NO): YES